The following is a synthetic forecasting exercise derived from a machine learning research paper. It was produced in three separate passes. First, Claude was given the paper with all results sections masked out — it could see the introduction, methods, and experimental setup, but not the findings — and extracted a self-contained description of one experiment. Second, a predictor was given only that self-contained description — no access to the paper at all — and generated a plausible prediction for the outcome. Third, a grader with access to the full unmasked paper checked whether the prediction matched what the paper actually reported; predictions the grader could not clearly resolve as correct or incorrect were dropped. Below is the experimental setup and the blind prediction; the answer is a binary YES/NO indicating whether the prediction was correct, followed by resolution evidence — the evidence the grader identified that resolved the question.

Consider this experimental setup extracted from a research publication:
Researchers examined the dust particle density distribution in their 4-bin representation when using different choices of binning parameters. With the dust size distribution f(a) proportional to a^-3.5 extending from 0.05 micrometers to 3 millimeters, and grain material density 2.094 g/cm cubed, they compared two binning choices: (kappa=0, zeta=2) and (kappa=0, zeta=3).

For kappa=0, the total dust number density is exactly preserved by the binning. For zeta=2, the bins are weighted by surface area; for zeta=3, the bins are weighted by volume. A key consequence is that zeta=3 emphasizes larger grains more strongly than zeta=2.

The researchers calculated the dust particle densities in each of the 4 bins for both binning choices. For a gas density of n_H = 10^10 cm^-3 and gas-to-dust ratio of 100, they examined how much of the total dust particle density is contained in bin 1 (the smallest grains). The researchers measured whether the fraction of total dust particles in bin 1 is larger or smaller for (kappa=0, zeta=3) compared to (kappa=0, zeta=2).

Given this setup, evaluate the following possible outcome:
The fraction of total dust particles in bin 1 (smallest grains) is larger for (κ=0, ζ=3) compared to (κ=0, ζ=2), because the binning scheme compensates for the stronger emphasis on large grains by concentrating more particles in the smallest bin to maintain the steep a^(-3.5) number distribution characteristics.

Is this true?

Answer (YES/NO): NO